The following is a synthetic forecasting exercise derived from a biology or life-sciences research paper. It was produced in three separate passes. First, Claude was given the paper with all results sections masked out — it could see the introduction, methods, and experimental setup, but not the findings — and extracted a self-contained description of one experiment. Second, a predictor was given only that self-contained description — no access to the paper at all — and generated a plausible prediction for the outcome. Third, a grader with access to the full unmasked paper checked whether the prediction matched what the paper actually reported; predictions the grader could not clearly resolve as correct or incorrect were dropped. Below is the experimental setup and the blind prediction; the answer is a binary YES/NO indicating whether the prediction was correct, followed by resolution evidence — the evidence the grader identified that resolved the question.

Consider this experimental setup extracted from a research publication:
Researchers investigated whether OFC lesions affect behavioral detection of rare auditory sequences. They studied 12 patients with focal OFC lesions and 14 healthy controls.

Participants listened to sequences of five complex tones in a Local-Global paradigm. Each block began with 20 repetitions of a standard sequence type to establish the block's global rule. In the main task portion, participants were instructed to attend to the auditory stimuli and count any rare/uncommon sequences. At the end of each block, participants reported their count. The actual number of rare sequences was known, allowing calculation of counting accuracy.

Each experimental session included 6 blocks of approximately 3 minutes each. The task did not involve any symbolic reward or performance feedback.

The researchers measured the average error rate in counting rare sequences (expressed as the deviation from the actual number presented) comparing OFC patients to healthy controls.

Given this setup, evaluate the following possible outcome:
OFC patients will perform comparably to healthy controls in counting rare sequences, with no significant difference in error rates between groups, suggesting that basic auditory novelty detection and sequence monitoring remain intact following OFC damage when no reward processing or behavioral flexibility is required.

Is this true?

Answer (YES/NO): YES